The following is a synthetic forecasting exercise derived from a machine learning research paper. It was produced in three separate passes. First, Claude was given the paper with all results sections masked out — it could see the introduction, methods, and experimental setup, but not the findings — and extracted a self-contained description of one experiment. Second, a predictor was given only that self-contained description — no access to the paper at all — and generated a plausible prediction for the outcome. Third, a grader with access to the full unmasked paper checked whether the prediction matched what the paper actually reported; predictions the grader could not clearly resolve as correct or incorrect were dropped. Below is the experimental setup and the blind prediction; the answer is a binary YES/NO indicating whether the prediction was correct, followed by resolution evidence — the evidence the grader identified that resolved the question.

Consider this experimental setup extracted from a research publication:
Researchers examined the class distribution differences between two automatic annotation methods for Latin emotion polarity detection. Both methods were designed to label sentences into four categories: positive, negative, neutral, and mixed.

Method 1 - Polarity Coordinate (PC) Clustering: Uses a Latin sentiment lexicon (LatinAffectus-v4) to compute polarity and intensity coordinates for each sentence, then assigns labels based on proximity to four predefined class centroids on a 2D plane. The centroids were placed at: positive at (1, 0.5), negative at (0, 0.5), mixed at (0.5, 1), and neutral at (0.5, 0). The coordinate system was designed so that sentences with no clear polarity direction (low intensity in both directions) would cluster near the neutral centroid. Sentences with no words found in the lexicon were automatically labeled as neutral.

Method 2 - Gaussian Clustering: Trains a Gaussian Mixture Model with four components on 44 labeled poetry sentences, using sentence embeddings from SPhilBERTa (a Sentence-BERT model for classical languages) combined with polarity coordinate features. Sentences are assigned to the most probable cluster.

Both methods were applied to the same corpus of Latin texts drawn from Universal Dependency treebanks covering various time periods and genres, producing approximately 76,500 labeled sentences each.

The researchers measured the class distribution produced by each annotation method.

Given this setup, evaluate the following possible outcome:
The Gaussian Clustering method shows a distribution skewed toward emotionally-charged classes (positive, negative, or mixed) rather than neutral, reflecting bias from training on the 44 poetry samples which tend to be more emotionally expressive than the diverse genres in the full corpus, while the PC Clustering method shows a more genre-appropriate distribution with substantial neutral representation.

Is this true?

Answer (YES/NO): NO